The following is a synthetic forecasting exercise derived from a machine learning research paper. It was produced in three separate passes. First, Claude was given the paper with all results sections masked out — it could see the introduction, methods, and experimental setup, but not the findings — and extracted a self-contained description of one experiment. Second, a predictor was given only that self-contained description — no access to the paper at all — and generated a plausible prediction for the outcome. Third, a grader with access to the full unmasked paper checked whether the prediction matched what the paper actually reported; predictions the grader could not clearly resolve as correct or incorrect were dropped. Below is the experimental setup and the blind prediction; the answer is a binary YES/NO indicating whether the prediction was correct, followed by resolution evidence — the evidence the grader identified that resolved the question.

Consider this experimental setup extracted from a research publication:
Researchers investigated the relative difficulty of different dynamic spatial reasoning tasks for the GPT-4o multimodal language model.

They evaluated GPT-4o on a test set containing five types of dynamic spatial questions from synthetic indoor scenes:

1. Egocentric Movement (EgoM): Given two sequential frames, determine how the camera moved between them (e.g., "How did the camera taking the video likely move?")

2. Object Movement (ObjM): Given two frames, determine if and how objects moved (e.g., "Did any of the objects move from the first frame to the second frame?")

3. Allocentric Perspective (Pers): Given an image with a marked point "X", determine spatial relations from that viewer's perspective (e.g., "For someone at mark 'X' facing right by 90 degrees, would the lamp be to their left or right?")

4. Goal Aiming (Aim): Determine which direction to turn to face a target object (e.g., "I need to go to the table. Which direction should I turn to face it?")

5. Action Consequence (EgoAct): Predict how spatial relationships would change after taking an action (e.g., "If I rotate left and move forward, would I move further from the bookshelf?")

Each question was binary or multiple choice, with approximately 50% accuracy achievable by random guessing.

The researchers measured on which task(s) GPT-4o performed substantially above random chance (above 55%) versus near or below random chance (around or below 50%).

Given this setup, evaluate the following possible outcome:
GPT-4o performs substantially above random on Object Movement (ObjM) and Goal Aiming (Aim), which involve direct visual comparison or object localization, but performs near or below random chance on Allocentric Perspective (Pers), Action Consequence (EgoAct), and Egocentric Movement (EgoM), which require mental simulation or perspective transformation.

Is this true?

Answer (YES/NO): NO